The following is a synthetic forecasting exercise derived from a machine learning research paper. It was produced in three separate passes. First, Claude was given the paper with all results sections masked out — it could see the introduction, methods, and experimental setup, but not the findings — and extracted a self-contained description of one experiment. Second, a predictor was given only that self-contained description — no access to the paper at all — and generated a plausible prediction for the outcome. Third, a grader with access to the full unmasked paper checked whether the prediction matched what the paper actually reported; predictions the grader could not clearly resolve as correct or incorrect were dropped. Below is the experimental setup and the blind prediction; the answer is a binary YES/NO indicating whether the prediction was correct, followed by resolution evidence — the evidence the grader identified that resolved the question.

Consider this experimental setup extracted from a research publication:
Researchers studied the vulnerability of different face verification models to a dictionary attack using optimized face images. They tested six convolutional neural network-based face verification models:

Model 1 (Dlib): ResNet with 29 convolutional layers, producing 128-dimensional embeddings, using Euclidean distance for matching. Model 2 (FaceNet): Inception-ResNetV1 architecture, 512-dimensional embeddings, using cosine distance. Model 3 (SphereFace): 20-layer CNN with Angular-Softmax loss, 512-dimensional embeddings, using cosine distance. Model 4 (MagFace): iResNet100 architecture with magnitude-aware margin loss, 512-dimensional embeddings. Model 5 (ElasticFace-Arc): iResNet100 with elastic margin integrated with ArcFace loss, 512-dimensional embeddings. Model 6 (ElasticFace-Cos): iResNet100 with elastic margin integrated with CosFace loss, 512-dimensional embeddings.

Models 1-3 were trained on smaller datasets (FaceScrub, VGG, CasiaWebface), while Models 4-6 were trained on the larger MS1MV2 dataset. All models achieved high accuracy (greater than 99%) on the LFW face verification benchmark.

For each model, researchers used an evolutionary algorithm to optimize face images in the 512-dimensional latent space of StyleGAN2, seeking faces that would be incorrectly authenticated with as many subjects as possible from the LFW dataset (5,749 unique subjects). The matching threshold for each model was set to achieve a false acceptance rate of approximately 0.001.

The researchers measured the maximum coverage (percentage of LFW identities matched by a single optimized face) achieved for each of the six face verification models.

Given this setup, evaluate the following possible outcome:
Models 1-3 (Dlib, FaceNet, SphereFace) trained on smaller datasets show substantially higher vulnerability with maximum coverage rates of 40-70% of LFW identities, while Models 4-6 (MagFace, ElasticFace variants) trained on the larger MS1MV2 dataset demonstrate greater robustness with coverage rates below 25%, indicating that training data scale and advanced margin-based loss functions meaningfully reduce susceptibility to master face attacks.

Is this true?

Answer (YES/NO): NO